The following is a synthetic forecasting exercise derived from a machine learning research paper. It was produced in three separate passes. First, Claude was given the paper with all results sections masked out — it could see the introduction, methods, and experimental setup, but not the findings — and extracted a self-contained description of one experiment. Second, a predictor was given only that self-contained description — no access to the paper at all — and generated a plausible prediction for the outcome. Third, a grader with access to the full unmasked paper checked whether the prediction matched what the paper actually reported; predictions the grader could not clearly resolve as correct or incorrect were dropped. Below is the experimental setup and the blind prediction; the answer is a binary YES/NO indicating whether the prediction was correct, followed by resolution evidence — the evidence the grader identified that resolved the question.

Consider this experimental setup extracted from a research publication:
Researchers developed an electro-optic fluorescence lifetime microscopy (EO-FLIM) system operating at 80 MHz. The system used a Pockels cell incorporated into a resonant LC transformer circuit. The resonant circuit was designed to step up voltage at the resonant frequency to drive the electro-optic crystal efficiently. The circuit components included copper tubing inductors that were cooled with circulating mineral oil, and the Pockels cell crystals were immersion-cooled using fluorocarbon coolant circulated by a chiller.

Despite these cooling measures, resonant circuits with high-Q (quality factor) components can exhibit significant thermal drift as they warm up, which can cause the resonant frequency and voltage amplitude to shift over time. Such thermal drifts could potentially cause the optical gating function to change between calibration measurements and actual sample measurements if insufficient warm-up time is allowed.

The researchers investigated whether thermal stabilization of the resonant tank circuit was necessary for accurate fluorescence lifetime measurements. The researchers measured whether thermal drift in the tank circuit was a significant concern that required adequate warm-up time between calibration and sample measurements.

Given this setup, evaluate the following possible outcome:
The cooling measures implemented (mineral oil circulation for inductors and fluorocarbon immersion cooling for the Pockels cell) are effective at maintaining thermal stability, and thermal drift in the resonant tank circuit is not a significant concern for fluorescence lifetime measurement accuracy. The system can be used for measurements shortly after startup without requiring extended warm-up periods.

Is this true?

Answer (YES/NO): NO